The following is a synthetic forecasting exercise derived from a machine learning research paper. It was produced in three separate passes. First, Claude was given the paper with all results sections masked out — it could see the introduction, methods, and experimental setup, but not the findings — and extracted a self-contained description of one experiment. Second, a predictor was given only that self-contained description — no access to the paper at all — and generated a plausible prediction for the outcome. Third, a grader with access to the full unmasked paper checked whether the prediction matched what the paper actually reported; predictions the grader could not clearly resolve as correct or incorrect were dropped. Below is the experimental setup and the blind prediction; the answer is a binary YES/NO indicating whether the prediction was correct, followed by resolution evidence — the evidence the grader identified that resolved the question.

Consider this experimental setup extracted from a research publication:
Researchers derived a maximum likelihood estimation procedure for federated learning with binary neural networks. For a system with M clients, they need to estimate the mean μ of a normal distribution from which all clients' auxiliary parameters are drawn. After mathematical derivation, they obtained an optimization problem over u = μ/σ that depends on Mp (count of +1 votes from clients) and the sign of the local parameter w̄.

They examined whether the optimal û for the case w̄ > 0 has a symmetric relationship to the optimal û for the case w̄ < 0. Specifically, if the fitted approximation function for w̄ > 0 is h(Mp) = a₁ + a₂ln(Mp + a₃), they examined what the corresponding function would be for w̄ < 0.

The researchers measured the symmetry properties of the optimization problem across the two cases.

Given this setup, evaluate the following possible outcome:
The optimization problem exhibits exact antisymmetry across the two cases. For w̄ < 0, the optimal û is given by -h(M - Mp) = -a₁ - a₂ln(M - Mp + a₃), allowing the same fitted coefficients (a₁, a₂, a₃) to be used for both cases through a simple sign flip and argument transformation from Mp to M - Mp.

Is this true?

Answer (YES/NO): YES